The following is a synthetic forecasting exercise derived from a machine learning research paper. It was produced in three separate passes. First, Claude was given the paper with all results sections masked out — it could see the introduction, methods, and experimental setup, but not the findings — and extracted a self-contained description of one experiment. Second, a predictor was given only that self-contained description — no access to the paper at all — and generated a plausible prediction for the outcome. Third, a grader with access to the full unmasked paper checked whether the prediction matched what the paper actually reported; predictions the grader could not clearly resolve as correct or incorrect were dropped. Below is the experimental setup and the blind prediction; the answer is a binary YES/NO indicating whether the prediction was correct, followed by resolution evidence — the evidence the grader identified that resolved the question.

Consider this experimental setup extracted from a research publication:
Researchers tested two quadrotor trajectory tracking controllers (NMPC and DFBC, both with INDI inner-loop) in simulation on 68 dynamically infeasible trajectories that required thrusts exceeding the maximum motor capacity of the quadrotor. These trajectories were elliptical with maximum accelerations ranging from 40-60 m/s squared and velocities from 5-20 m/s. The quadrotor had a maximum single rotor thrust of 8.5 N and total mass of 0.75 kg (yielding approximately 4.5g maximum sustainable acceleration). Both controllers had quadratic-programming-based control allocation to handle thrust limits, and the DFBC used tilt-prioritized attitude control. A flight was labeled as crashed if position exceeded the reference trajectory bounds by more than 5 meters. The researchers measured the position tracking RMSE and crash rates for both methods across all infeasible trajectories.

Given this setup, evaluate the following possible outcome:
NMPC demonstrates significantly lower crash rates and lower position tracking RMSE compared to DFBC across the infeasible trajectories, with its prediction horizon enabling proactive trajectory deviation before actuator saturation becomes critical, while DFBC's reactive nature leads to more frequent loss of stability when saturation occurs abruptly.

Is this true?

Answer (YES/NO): YES